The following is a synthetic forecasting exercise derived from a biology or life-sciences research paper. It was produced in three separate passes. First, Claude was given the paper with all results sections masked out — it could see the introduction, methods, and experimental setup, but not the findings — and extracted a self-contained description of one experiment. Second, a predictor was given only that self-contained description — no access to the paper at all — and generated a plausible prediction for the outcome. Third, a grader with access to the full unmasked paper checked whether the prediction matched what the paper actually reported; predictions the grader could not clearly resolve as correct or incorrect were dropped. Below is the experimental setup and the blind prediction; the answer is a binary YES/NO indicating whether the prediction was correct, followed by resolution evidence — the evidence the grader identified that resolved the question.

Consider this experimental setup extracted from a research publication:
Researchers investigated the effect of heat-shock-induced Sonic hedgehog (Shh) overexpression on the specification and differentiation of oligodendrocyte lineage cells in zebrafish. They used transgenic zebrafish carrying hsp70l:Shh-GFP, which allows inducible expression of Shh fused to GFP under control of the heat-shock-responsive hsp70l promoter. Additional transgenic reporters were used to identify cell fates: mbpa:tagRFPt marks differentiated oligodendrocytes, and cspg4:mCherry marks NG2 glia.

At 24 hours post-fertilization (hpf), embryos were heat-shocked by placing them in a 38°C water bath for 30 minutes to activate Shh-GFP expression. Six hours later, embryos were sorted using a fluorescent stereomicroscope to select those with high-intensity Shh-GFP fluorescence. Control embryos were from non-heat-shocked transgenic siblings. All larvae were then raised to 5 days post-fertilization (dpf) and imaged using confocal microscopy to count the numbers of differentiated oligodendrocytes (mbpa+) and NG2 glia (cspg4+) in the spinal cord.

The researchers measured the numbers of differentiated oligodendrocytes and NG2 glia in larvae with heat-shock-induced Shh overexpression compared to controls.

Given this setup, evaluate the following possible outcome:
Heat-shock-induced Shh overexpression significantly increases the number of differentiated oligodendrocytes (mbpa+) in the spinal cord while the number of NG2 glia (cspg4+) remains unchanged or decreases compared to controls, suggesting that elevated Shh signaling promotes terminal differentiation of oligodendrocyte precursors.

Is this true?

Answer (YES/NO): NO